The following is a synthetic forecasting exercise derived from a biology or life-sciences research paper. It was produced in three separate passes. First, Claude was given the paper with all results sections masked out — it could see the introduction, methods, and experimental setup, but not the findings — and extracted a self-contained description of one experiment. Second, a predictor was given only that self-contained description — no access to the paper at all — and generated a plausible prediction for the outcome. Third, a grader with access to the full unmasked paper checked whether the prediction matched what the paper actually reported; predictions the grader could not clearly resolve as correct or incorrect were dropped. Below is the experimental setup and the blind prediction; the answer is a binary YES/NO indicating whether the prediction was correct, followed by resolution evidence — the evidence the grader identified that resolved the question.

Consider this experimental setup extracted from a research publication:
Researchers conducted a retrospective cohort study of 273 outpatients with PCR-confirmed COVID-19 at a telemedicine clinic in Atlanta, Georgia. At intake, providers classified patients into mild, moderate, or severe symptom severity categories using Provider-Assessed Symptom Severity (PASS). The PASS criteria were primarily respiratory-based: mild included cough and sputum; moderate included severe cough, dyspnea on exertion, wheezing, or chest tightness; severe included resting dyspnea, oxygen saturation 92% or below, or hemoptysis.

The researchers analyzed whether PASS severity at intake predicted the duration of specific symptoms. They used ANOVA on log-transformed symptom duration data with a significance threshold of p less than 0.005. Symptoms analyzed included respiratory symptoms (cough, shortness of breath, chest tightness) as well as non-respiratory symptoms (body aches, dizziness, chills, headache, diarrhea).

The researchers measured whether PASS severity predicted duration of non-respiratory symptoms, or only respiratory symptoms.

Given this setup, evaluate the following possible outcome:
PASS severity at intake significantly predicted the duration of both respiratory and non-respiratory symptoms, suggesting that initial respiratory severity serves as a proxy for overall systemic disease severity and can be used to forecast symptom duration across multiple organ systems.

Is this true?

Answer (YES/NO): YES